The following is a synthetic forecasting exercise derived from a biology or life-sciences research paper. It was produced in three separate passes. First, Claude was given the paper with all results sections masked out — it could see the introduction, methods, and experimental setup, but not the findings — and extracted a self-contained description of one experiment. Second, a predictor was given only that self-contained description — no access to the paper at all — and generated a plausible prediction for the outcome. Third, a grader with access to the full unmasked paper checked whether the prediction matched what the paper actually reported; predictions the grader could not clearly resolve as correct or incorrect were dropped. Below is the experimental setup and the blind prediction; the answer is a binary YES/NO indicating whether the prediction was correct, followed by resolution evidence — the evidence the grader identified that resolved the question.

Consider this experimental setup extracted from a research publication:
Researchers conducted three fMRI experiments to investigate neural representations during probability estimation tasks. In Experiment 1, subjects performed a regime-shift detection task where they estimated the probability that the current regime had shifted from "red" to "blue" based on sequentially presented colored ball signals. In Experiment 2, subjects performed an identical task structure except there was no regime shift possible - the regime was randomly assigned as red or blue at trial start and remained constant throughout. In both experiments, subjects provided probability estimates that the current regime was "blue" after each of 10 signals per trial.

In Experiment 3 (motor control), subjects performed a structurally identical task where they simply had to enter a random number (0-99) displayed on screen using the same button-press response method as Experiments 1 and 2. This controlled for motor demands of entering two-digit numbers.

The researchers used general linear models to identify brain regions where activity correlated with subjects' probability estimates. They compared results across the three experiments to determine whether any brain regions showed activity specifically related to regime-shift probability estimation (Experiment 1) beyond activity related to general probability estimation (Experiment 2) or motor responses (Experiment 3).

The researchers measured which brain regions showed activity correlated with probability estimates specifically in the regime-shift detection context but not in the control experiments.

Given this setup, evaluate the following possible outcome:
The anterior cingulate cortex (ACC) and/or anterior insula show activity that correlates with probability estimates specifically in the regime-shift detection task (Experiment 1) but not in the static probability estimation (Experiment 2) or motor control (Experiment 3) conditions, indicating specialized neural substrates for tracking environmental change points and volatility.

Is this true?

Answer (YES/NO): NO